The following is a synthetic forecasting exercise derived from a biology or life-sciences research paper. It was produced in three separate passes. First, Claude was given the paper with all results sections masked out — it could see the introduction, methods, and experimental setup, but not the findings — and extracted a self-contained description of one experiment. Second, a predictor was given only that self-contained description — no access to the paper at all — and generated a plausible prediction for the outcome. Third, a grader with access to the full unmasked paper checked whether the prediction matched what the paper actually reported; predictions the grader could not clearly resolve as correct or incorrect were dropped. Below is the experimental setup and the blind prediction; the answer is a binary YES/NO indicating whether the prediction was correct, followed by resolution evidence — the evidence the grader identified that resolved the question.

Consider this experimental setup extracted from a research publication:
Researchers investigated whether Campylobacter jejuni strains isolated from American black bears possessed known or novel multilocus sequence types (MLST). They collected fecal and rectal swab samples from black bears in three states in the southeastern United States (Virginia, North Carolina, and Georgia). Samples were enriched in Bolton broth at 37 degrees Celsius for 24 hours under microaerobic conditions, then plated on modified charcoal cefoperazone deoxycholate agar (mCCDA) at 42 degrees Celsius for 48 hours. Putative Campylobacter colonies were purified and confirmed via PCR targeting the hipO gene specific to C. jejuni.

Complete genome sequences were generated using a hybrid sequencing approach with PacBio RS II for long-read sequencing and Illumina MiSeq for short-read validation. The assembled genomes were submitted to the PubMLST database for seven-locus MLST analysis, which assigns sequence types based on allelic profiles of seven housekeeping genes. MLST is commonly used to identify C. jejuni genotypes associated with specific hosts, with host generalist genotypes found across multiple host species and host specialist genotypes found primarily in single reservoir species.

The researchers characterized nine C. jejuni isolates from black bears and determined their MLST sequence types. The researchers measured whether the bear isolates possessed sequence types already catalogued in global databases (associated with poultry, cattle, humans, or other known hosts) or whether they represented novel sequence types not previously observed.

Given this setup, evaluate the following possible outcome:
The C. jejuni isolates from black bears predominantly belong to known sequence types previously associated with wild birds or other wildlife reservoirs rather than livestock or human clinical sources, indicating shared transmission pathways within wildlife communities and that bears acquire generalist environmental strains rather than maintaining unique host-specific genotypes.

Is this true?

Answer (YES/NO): NO